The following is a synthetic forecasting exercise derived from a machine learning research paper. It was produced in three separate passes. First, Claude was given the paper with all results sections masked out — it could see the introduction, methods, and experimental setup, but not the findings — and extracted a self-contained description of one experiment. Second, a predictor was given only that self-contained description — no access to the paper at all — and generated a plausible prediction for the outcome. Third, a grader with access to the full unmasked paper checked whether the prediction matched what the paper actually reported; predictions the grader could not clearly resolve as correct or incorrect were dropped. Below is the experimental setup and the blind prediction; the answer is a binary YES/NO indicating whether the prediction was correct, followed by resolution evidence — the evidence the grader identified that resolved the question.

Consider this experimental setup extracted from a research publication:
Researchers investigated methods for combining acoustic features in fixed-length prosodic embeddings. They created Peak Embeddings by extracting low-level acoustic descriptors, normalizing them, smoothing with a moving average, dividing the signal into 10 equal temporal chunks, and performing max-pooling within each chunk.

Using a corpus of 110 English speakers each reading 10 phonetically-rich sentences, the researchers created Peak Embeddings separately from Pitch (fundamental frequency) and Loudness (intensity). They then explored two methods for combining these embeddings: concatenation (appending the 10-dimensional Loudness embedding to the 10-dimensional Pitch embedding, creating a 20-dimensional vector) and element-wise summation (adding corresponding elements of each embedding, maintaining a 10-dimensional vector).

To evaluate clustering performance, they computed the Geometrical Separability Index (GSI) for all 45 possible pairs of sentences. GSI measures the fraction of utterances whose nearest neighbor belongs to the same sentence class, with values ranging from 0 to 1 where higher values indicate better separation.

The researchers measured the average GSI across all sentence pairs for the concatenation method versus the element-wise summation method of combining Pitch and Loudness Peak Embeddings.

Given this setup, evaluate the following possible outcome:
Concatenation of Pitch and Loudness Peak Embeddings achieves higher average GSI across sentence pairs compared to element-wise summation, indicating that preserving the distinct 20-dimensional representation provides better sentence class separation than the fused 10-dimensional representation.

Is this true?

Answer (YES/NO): YES